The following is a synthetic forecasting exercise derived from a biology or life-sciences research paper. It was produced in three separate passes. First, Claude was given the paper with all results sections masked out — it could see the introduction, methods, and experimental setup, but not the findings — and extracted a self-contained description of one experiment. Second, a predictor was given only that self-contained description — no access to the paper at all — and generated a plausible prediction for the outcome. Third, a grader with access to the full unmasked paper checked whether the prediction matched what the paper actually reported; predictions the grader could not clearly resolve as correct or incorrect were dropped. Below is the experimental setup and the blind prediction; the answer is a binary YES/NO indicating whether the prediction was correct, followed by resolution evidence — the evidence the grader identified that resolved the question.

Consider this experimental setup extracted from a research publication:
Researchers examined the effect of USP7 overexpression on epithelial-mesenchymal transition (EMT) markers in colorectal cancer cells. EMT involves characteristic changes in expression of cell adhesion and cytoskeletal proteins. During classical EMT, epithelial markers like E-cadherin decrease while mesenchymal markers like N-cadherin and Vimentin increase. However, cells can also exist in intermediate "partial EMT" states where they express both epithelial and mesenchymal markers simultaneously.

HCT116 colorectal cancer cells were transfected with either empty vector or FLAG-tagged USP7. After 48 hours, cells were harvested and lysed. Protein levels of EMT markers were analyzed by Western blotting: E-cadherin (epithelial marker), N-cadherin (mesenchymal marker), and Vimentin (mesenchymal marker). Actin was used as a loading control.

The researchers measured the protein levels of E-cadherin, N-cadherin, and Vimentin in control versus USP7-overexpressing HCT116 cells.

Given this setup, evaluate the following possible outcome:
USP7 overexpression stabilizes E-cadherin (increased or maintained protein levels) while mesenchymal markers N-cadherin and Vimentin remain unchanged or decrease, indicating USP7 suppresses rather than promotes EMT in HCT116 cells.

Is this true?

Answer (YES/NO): NO